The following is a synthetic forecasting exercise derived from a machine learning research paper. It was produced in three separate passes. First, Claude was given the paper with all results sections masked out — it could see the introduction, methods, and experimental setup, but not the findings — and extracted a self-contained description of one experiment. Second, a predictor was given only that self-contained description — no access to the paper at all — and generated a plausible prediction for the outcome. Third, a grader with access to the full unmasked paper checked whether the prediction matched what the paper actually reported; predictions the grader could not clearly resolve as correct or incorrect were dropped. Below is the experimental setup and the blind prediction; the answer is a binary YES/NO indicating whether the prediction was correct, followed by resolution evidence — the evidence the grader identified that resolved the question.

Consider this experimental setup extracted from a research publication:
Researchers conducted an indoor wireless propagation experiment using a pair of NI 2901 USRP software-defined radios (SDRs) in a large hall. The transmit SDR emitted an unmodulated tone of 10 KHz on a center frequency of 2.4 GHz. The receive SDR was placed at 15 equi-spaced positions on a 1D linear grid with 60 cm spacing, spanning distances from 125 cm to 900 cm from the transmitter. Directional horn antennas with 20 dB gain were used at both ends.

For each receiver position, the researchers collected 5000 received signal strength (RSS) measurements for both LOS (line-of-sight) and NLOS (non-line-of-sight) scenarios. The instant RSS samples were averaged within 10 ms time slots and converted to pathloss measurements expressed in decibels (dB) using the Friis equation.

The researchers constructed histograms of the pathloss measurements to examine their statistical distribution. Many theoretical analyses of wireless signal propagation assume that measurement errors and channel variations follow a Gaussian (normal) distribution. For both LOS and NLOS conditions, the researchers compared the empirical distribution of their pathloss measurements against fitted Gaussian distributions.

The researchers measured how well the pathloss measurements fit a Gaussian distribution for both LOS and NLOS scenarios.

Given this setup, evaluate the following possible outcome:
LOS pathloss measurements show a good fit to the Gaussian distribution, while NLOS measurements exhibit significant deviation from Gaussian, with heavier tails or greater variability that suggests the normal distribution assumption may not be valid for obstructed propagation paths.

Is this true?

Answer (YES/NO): NO